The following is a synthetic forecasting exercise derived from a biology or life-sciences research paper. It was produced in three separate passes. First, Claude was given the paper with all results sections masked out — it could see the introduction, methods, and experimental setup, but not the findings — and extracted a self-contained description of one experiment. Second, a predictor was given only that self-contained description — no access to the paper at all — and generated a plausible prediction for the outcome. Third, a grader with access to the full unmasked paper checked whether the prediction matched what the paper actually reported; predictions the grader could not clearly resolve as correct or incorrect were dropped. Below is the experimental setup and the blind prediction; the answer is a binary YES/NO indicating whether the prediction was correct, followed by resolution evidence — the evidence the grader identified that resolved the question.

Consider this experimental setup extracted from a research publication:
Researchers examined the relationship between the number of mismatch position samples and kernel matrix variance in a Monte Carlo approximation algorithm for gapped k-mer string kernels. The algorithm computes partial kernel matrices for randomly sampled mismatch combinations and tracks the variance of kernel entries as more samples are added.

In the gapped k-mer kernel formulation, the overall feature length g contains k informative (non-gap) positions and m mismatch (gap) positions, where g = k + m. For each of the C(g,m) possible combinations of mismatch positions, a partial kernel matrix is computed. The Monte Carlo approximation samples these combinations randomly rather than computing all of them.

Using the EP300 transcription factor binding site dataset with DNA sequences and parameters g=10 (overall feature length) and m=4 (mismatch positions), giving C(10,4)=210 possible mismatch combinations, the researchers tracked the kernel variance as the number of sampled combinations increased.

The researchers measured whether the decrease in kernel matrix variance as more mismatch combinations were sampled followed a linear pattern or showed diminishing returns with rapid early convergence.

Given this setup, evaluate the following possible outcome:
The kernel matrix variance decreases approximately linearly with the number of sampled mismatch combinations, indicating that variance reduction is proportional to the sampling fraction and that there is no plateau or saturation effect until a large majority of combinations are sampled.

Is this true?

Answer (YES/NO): NO